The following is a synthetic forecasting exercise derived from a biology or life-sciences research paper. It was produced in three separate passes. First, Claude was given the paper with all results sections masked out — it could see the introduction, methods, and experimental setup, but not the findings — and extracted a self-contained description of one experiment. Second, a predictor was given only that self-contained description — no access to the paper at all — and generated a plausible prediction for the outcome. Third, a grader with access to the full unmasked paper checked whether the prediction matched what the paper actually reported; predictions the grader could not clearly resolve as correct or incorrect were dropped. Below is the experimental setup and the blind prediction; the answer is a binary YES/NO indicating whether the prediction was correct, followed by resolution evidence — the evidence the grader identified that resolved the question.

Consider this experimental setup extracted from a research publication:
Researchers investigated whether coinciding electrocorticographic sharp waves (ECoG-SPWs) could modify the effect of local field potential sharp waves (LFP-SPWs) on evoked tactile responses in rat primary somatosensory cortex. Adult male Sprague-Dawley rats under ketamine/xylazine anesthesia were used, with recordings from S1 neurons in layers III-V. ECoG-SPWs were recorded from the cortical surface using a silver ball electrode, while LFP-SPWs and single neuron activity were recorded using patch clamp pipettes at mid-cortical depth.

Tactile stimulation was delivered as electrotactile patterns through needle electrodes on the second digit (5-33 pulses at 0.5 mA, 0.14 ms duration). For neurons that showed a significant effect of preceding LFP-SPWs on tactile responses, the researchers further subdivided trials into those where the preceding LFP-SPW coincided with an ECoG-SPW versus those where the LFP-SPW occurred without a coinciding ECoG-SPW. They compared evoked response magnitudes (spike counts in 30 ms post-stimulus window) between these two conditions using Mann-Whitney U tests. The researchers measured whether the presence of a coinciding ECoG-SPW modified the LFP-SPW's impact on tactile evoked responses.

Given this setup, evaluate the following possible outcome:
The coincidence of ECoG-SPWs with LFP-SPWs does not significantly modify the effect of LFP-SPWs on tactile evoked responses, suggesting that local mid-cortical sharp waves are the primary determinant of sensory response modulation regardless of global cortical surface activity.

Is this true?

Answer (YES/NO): NO